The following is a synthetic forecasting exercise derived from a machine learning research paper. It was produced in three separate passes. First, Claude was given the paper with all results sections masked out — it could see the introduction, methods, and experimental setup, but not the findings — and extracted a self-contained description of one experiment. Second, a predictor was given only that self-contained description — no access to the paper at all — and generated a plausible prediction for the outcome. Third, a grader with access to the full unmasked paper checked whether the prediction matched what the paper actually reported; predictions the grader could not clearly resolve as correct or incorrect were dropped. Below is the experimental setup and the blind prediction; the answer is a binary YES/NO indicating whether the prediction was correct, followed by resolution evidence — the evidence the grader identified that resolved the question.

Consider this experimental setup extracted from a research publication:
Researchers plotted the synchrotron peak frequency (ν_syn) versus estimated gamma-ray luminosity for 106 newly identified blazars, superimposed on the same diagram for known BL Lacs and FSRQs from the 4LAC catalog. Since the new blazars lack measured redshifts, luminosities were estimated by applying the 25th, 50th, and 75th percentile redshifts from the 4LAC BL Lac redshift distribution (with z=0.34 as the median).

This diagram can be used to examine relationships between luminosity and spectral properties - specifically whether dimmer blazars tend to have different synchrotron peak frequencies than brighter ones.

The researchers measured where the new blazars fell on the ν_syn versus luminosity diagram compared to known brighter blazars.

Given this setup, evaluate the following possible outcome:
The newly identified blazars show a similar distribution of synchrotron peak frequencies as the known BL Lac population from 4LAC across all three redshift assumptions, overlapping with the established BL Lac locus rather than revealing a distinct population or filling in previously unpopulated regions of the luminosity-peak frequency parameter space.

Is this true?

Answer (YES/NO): NO